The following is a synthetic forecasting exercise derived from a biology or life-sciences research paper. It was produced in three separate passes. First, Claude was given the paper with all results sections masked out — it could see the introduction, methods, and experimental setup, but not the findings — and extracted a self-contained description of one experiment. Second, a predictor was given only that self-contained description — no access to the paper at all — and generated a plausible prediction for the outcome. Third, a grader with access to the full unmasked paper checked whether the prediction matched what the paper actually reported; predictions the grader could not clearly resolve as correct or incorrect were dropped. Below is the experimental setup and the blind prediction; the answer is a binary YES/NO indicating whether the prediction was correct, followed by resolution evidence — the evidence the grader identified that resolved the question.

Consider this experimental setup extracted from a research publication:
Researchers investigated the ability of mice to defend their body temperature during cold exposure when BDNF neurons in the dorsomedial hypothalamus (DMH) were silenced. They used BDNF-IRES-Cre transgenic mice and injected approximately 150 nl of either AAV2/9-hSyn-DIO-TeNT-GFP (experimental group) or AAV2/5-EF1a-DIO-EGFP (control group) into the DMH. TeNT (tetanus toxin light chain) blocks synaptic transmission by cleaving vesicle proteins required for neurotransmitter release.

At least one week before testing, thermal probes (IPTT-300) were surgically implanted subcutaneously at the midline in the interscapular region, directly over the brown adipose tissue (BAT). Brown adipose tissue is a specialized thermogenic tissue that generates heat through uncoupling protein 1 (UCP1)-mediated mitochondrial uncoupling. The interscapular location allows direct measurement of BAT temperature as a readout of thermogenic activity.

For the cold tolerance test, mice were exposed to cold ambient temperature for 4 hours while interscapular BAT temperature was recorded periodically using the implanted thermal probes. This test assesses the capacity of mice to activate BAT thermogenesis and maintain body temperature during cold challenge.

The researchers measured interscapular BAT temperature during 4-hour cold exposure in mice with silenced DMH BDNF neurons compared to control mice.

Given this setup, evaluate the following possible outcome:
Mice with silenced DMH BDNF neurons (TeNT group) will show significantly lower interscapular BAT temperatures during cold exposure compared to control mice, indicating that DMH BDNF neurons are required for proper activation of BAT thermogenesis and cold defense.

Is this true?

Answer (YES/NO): YES